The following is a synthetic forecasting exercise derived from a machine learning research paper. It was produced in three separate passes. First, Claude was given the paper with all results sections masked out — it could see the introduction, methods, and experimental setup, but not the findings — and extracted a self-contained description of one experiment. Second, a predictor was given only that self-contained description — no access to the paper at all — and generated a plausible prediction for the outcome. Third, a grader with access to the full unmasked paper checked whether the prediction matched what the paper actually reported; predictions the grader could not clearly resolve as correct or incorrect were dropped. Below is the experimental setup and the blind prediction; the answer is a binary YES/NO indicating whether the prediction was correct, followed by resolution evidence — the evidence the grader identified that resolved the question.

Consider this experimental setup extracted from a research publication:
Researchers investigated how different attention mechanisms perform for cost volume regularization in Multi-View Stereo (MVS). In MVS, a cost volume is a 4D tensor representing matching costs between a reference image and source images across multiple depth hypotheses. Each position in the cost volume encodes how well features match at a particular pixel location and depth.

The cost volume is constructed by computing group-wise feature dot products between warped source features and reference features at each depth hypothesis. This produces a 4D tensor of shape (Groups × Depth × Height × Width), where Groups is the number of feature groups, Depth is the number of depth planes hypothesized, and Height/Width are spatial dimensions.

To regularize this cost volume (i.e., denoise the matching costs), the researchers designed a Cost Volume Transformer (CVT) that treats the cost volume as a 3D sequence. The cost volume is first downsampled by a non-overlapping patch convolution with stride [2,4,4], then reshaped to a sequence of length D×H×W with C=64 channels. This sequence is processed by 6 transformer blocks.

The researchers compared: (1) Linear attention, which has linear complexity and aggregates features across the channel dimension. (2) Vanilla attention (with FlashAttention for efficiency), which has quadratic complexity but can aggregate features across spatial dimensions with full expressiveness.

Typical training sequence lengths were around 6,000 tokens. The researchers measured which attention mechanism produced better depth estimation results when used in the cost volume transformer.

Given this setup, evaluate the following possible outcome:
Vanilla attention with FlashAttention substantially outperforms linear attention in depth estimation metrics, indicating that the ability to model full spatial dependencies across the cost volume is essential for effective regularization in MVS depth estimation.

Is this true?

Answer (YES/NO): YES